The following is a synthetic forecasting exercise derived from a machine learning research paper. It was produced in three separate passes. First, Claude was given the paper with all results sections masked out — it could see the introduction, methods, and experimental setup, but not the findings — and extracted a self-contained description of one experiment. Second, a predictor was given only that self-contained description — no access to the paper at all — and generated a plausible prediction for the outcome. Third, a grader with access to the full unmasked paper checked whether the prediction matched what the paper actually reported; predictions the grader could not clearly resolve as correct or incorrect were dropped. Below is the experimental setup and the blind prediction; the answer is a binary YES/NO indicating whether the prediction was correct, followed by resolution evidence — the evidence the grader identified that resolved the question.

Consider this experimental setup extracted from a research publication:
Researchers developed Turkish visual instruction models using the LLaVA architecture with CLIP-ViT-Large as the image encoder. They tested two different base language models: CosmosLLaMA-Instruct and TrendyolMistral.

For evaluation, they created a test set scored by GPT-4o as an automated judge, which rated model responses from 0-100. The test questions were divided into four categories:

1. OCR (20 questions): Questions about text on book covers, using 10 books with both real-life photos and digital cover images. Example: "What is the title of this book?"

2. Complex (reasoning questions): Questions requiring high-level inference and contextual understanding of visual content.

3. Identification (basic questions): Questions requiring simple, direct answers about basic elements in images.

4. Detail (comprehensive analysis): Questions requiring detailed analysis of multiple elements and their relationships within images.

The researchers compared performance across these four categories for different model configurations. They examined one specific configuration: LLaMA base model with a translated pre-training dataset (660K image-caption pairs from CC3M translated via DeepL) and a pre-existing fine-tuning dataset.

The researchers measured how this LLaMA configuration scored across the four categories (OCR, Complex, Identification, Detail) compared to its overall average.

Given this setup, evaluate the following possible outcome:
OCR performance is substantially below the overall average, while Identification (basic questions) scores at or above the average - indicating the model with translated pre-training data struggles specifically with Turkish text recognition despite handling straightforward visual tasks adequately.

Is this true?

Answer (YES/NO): YES